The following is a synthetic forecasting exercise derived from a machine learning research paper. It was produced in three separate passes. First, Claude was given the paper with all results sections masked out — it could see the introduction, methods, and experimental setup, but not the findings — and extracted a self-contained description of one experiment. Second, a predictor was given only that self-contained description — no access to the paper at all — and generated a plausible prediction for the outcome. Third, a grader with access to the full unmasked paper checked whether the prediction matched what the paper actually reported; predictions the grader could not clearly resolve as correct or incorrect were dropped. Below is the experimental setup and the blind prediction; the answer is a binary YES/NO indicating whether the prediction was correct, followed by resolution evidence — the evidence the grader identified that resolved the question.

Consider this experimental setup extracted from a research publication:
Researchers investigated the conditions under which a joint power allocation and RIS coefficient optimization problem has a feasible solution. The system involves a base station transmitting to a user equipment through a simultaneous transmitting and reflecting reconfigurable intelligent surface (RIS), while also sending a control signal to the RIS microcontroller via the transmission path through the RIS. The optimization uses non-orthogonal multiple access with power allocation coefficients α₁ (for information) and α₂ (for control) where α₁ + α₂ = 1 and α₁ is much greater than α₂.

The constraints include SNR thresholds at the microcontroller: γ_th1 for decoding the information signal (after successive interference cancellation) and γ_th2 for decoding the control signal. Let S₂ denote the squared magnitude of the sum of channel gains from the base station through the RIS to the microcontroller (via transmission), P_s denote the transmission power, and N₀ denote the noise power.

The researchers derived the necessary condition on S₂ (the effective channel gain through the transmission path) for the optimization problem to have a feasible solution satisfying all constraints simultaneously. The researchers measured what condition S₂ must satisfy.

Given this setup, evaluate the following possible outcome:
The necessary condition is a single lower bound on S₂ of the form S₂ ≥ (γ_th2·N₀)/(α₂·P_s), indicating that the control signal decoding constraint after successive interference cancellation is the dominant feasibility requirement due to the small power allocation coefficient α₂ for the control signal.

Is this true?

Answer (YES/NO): NO